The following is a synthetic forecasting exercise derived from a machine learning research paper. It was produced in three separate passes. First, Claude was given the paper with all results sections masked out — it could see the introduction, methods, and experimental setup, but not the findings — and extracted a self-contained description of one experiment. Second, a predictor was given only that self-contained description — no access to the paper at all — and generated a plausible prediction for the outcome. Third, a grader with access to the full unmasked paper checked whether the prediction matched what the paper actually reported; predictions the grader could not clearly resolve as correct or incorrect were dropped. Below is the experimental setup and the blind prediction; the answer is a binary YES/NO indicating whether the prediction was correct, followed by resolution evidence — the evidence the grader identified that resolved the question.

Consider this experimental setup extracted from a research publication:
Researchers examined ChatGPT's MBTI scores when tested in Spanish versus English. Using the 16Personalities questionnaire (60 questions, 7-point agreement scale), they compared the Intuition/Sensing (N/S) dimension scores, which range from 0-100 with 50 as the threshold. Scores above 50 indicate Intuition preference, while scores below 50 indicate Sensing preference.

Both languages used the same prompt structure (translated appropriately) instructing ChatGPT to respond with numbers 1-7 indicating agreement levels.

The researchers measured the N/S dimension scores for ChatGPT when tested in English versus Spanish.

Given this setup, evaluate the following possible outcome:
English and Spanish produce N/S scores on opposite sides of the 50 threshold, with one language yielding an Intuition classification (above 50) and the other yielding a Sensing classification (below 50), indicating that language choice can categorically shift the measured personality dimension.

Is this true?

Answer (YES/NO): NO